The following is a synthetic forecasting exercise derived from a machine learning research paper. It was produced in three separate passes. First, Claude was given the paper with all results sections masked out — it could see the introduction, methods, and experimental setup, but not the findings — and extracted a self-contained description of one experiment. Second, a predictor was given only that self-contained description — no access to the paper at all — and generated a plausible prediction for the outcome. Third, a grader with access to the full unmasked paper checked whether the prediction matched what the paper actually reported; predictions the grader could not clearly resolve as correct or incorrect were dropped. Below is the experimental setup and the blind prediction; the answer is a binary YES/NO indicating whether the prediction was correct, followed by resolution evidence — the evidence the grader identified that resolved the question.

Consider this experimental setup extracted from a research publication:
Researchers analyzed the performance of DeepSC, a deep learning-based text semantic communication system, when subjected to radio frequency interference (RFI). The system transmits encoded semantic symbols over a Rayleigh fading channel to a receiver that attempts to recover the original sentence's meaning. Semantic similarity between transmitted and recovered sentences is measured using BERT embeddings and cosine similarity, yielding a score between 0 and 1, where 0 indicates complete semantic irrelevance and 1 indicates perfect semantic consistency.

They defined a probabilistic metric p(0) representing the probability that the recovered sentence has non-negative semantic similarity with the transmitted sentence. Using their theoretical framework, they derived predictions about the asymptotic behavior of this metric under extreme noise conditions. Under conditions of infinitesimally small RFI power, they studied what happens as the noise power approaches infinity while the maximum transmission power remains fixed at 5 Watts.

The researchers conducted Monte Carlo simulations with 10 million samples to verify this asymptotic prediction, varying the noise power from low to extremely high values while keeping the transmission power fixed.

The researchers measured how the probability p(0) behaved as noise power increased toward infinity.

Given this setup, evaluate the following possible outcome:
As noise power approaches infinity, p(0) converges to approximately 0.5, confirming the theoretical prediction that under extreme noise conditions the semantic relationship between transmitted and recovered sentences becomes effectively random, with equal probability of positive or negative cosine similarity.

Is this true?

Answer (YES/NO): NO